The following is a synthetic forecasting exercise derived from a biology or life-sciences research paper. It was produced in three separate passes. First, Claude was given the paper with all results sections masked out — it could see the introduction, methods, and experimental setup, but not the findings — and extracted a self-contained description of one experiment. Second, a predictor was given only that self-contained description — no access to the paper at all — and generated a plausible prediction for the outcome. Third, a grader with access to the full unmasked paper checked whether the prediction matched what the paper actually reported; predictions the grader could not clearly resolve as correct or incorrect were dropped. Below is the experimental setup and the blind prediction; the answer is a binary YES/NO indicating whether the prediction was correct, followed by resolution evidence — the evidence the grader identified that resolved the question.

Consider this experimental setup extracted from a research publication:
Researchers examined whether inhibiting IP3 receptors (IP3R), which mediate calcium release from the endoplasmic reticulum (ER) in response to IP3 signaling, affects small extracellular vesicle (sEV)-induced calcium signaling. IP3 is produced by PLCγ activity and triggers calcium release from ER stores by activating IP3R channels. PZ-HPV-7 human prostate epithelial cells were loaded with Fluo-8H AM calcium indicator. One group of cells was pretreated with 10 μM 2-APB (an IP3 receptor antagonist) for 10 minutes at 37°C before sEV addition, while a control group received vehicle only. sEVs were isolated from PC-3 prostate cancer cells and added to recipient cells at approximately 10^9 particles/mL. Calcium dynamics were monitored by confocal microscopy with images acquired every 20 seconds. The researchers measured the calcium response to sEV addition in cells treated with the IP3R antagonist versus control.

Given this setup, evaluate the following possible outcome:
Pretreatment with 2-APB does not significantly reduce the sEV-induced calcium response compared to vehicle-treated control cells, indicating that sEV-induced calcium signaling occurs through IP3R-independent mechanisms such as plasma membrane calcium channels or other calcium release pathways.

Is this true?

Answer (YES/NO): NO